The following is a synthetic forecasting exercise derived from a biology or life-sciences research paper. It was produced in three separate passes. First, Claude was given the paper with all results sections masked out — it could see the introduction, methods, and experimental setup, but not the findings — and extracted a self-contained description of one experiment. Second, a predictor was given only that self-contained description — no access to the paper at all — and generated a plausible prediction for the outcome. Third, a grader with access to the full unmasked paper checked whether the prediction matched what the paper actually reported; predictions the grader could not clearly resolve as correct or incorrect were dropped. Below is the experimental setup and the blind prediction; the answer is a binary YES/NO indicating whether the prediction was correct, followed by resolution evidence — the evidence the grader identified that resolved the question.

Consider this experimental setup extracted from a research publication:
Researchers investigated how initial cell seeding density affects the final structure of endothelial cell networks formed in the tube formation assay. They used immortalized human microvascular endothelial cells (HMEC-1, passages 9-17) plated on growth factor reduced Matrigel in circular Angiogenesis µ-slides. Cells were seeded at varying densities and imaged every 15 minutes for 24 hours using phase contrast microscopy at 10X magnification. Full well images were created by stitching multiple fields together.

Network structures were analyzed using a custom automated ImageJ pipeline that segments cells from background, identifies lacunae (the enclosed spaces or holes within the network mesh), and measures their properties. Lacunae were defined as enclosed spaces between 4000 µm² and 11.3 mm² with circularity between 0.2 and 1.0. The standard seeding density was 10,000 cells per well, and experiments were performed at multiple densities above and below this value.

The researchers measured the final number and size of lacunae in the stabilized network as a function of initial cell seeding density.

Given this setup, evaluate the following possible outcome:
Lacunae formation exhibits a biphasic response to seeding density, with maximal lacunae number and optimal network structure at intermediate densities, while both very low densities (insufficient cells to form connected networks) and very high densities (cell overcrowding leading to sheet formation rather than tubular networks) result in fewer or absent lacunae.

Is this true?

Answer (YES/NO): NO